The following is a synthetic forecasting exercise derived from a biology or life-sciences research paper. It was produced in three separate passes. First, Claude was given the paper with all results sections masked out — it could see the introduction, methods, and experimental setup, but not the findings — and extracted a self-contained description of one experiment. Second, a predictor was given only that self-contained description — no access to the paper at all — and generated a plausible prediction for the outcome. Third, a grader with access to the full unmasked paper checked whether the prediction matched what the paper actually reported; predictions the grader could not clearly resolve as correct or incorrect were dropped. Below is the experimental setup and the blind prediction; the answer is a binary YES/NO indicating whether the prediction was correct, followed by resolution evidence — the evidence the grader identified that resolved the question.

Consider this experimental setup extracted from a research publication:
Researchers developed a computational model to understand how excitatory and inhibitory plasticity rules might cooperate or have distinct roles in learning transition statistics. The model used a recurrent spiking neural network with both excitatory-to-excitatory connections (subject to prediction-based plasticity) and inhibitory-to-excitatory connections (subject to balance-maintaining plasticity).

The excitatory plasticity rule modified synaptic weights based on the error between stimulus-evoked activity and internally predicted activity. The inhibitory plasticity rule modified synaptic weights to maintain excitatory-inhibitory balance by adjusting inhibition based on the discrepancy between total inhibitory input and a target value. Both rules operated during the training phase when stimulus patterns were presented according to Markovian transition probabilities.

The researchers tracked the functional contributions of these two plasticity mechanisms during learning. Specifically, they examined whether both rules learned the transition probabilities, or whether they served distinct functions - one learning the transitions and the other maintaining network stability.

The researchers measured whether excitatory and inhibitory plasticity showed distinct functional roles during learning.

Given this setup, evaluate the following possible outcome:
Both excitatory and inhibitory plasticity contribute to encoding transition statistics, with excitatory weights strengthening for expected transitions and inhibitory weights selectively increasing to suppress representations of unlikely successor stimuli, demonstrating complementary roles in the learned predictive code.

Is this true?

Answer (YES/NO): NO